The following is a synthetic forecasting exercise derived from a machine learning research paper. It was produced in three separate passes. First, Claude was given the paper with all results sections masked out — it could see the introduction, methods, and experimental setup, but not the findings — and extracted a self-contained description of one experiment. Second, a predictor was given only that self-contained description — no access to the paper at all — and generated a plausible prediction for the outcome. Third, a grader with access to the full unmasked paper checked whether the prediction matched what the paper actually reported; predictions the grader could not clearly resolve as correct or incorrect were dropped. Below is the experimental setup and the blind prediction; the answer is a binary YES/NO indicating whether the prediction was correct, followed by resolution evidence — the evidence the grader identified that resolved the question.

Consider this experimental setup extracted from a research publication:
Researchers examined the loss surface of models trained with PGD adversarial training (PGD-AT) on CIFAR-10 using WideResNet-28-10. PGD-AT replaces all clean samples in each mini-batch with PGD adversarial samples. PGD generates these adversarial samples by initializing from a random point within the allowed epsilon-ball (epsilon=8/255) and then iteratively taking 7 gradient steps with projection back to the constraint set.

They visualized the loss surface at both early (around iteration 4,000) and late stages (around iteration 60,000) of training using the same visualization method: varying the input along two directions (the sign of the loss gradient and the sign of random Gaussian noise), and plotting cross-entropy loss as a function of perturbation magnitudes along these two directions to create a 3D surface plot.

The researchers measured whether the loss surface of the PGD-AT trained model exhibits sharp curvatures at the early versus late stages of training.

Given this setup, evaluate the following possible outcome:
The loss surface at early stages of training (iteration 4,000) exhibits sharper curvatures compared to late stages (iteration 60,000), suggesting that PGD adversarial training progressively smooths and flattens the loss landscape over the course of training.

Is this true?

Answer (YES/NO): NO